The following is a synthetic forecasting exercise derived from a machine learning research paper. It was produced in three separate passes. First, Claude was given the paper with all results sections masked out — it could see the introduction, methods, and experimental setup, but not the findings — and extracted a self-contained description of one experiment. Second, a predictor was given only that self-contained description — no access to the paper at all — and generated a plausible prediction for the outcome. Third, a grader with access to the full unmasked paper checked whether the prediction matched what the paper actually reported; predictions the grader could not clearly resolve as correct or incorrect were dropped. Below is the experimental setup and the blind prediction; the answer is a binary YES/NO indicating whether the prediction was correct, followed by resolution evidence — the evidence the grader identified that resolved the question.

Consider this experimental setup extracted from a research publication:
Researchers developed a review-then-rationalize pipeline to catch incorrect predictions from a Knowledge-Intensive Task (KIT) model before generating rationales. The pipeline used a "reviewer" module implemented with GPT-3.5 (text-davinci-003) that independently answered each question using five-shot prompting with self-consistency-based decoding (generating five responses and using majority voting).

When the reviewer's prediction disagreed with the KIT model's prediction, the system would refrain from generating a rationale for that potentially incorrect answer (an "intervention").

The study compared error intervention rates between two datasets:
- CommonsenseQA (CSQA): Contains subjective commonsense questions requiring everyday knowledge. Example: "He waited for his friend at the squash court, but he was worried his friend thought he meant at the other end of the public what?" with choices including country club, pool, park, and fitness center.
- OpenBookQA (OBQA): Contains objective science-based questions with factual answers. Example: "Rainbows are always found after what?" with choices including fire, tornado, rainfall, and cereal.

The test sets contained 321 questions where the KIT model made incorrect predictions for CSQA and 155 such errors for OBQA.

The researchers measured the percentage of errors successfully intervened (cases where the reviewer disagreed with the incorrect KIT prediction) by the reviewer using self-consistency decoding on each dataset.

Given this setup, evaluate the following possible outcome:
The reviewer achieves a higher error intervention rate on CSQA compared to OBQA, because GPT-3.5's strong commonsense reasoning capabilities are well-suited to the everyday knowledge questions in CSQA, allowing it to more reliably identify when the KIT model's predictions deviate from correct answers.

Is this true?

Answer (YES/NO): NO